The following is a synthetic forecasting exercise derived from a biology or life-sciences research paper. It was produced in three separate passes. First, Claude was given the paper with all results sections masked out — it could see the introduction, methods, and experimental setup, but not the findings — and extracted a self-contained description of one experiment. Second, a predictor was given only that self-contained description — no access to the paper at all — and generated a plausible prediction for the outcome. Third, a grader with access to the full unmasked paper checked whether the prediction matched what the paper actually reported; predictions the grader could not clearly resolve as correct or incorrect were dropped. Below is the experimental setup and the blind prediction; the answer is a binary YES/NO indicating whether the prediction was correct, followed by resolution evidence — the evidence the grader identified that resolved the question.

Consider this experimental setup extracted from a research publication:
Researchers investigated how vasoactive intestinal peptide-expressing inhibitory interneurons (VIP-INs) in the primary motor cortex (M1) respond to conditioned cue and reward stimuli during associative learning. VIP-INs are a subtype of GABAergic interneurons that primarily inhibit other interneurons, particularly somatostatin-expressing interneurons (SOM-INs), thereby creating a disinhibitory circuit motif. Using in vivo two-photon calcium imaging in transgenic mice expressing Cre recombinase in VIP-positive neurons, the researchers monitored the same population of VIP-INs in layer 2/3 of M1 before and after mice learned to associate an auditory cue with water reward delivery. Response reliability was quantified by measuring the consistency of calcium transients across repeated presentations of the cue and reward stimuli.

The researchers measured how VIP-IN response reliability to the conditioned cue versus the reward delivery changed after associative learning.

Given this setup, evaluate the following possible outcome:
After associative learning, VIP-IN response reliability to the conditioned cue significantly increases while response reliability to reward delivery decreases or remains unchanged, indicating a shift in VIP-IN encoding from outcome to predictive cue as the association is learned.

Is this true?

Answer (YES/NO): NO